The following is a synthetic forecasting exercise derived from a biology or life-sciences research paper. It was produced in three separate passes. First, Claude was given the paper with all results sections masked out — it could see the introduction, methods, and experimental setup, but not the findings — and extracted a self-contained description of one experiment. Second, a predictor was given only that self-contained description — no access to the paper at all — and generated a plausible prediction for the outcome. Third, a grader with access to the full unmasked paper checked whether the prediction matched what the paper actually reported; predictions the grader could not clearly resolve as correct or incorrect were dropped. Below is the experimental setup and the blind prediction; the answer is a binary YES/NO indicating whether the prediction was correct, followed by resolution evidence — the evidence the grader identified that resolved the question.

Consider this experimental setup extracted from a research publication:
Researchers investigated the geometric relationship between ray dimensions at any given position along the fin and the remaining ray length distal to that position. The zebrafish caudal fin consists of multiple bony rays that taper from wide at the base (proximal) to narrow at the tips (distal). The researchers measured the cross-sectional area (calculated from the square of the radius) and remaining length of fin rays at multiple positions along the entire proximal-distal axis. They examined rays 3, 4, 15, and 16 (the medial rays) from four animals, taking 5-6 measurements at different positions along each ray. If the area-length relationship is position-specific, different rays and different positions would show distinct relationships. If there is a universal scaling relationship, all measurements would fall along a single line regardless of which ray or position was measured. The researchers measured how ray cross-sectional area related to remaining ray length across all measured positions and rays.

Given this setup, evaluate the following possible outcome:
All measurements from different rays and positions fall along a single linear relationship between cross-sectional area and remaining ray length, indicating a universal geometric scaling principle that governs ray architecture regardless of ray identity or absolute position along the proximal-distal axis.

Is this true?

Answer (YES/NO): YES